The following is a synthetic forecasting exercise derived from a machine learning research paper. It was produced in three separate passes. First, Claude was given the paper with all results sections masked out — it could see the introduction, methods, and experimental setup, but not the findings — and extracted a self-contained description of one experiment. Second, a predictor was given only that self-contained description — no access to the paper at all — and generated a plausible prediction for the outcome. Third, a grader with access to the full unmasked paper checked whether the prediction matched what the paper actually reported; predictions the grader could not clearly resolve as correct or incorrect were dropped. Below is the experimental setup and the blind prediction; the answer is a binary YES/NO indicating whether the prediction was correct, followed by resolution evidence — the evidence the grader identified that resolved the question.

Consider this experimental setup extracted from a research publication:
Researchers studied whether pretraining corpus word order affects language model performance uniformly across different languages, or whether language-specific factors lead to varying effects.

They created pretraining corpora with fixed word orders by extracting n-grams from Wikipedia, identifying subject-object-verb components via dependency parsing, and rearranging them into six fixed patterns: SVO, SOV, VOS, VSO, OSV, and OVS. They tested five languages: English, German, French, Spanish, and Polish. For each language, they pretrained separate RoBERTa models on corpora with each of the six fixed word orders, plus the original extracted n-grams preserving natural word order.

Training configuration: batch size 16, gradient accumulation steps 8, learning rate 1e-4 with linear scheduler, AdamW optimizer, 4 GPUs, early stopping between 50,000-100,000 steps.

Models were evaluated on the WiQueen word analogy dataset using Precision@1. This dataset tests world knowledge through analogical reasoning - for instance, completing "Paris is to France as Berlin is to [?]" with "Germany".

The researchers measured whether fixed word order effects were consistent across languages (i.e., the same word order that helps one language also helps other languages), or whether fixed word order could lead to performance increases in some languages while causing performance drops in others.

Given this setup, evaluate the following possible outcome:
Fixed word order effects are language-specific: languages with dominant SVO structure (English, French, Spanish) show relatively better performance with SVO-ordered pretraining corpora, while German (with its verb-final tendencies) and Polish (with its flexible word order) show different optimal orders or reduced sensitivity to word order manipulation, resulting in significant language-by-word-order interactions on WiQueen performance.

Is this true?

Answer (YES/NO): NO